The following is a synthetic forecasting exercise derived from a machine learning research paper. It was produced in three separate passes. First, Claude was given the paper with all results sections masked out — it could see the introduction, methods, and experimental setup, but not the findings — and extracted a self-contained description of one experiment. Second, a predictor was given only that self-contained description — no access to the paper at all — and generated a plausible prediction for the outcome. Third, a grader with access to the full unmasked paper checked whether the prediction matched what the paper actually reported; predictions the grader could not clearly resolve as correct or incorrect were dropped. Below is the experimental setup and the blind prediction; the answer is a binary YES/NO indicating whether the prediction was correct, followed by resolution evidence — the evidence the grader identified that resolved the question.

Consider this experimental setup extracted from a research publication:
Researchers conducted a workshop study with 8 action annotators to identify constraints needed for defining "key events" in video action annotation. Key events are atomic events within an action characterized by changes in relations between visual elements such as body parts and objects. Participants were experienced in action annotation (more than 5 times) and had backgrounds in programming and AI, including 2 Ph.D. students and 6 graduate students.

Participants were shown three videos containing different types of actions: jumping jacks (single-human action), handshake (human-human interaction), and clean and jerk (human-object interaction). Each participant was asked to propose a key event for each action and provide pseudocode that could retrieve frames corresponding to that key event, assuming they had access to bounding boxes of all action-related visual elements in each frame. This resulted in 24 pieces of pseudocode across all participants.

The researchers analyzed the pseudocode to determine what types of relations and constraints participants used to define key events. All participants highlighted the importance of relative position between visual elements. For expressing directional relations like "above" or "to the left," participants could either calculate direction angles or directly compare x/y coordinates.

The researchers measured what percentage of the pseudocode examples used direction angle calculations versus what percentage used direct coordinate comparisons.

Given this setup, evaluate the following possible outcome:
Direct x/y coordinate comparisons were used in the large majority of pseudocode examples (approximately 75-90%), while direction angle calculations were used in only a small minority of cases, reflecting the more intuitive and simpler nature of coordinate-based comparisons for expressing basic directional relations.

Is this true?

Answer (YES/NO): NO